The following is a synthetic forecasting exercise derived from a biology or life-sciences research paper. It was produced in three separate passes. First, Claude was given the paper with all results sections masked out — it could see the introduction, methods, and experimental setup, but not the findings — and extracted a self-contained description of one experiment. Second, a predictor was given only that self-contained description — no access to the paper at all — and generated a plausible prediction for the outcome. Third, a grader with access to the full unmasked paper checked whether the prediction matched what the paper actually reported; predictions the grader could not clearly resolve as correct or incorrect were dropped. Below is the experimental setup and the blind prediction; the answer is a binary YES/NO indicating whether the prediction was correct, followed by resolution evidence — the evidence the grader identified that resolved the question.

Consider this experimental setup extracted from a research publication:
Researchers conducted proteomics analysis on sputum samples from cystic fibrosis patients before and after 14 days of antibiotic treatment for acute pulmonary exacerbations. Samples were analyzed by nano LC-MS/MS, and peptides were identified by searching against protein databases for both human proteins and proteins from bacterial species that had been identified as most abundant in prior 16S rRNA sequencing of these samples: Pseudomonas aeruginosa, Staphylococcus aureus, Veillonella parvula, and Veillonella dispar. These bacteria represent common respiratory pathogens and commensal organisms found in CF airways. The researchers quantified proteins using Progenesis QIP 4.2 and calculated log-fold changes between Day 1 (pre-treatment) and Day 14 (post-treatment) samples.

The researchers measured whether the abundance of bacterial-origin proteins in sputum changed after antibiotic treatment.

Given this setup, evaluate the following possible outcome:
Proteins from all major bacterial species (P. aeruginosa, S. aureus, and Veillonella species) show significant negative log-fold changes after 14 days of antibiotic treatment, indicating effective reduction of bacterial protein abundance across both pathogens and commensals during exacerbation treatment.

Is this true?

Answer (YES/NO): NO